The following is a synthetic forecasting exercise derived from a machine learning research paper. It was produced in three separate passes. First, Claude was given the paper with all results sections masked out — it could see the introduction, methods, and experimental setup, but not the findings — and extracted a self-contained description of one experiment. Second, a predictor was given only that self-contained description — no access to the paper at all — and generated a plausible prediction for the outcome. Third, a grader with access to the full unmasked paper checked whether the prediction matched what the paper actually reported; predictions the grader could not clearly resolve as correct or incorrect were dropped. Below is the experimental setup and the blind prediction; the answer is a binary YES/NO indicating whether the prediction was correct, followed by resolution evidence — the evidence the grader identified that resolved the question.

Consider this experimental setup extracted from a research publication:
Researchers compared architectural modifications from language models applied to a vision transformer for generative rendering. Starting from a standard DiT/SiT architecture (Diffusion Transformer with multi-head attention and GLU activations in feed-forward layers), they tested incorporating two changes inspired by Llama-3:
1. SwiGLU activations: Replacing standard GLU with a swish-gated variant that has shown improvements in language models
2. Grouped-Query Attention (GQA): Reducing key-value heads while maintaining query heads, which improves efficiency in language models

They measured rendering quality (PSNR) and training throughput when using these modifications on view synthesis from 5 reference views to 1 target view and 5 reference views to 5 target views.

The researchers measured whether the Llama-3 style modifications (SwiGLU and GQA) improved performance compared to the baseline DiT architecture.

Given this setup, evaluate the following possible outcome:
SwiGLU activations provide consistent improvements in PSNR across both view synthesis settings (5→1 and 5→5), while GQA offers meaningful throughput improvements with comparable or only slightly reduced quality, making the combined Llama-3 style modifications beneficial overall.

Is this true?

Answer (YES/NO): NO